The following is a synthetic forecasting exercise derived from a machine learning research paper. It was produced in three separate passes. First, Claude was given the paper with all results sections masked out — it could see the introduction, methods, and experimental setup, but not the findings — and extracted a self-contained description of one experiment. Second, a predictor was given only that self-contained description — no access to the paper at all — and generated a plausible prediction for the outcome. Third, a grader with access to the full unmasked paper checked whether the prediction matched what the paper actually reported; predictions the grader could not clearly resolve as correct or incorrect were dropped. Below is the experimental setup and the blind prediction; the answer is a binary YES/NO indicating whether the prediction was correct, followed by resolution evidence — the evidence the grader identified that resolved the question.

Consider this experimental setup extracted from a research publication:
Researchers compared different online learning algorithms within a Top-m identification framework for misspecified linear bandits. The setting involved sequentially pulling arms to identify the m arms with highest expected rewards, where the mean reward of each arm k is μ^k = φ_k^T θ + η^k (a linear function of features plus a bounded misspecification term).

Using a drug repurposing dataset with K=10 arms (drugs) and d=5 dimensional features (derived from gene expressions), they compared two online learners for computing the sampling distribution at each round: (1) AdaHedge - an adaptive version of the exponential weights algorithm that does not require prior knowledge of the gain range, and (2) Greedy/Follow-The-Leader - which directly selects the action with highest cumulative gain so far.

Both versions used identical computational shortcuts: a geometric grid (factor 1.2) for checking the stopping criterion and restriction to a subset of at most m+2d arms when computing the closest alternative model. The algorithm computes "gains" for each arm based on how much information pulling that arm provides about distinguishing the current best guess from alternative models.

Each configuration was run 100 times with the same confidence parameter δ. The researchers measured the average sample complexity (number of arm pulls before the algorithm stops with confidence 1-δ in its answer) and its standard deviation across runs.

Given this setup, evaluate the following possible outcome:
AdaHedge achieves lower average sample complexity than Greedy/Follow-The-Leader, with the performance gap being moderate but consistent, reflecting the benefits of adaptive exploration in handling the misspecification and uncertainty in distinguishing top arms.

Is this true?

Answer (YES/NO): NO